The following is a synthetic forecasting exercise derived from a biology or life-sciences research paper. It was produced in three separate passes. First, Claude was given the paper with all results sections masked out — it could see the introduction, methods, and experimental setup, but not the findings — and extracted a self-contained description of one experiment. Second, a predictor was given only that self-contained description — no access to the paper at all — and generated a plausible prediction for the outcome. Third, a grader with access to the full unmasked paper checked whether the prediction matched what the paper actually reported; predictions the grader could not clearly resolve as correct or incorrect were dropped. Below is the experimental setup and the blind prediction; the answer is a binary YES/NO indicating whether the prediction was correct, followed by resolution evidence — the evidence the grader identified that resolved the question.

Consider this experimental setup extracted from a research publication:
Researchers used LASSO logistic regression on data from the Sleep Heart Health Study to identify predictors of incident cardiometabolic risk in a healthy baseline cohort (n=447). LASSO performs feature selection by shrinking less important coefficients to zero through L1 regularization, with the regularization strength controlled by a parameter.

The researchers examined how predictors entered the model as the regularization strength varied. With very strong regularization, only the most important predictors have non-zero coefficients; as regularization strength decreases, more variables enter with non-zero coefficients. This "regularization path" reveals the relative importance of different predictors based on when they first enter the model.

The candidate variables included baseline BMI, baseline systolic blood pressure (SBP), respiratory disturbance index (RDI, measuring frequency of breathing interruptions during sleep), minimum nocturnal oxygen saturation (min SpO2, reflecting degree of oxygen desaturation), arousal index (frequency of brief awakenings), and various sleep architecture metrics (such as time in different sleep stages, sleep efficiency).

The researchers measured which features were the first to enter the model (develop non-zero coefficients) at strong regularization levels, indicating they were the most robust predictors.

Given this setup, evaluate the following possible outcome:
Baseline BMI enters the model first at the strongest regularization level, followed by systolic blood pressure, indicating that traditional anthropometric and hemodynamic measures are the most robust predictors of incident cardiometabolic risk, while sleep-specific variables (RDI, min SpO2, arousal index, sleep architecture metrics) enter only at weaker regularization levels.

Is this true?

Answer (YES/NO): NO